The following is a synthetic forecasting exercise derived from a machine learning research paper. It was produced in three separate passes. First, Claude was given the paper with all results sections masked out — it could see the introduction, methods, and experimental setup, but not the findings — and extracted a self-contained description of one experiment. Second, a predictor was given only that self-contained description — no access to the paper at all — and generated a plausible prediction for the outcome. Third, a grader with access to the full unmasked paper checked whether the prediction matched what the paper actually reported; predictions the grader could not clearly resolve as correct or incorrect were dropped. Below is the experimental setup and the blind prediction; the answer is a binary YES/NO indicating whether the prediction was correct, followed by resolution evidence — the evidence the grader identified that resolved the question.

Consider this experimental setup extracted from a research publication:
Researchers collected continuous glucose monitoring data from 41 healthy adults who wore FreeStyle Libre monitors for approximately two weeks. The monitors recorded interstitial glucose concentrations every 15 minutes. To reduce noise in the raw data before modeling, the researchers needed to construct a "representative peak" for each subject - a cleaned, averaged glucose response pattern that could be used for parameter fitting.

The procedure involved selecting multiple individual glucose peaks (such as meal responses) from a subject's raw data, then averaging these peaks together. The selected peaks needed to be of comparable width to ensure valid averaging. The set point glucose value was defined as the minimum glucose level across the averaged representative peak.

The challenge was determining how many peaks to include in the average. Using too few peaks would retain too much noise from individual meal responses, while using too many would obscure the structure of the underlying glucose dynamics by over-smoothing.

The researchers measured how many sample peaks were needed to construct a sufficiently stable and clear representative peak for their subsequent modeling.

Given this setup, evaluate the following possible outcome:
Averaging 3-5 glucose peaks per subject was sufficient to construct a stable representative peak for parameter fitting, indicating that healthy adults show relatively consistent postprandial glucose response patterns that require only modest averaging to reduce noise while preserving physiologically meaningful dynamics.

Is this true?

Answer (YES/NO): YES